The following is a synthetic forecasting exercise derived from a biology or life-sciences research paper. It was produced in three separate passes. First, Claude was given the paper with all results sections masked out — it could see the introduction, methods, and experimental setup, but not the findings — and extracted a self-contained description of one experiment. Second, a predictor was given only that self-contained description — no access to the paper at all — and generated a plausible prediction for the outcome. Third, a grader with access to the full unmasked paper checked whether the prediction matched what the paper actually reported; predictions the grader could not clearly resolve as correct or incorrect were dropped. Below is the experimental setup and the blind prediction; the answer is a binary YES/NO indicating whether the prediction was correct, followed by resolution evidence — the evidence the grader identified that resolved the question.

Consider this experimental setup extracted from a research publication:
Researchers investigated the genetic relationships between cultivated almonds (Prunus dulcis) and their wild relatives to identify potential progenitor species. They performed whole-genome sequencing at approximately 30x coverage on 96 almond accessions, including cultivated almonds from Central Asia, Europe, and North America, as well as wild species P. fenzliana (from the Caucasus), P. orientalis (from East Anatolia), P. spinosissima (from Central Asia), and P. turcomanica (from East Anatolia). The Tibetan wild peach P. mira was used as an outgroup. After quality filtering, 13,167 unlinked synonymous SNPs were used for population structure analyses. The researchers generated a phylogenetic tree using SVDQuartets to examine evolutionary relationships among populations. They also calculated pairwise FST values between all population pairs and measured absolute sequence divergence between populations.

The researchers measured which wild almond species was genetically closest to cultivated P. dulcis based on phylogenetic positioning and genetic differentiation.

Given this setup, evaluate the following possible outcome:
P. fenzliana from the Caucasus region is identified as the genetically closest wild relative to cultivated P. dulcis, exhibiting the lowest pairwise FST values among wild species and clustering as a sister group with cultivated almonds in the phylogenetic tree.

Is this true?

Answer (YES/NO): NO